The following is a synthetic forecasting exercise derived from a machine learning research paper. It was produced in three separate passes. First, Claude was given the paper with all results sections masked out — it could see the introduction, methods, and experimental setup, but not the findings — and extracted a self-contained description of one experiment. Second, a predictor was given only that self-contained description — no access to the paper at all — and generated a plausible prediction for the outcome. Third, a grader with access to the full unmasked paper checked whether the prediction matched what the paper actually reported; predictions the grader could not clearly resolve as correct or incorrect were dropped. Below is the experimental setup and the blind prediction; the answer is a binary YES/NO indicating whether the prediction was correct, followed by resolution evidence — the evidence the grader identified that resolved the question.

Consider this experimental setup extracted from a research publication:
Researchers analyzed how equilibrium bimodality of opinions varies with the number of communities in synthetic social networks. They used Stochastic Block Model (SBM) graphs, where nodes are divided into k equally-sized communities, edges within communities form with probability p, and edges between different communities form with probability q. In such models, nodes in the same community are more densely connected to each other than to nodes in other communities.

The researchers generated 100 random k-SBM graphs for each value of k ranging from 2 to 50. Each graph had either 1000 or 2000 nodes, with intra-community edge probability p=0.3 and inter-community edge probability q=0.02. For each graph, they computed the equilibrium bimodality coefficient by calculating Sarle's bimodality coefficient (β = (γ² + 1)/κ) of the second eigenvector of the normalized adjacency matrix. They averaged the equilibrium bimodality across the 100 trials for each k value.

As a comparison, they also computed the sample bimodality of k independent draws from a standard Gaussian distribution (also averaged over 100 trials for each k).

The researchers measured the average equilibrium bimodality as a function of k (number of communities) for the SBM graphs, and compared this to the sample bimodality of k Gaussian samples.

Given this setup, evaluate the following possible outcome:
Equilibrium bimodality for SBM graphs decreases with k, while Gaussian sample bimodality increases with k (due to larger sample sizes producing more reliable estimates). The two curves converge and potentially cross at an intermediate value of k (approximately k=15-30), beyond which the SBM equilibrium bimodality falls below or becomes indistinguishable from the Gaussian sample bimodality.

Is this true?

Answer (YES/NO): NO